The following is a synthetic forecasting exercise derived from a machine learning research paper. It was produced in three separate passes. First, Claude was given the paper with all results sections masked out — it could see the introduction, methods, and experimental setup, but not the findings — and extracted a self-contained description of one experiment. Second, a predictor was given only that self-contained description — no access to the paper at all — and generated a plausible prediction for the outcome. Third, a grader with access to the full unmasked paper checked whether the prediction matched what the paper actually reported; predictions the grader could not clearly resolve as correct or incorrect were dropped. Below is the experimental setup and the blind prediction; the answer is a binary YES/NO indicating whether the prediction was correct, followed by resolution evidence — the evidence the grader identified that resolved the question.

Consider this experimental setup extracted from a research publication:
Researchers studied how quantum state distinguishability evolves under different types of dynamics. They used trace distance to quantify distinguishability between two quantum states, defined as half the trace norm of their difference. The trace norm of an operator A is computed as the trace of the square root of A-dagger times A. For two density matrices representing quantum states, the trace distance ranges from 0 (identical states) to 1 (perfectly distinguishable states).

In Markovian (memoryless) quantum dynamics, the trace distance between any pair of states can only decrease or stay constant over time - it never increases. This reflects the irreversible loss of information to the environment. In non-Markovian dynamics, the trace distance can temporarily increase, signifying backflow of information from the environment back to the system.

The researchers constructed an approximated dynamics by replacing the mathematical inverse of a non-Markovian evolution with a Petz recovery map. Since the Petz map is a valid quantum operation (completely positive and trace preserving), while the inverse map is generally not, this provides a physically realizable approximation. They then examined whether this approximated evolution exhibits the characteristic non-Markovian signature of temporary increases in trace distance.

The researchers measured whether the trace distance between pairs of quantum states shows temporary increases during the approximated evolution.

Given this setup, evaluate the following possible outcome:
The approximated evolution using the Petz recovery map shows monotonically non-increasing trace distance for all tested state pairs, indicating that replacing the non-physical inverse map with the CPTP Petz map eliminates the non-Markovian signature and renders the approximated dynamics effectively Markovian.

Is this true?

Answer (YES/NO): NO